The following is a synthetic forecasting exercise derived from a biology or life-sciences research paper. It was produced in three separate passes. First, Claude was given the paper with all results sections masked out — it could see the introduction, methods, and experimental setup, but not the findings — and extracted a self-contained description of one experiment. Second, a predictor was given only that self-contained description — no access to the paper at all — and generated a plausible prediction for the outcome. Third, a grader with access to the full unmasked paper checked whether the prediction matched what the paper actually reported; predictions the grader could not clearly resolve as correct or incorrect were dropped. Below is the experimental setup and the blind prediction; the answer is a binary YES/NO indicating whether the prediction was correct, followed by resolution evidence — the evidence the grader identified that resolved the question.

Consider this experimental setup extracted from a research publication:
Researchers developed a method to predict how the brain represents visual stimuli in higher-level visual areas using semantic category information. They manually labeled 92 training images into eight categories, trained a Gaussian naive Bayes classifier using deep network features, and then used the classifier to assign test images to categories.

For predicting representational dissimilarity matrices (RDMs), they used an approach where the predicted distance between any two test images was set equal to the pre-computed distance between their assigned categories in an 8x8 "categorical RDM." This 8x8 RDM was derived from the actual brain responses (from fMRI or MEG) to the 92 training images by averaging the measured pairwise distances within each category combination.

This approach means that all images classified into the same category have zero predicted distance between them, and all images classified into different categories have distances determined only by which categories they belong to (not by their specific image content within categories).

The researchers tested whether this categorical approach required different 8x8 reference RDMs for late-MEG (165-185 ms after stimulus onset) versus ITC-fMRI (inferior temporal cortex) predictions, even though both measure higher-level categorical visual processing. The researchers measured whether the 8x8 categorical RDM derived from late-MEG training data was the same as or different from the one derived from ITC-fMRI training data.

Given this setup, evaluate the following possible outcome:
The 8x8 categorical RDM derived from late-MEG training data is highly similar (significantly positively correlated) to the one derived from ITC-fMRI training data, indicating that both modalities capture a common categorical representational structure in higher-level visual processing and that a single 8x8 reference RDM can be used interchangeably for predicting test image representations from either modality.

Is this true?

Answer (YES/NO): NO